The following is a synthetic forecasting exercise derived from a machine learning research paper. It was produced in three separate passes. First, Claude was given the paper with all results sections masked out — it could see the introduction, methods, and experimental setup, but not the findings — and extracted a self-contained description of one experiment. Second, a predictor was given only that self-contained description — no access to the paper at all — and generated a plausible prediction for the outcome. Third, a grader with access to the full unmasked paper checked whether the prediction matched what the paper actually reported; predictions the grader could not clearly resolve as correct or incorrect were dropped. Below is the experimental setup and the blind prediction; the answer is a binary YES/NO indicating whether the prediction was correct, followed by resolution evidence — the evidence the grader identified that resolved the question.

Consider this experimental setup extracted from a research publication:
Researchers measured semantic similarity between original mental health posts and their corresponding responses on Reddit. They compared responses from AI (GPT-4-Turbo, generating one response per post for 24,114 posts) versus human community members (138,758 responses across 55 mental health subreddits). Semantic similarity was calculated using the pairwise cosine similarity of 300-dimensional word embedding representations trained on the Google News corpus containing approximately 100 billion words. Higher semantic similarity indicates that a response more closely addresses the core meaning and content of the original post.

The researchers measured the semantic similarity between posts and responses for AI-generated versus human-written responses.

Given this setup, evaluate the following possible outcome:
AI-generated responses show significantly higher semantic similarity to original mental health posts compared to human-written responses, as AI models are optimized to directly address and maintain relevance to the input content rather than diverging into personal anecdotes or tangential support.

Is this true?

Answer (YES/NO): YES